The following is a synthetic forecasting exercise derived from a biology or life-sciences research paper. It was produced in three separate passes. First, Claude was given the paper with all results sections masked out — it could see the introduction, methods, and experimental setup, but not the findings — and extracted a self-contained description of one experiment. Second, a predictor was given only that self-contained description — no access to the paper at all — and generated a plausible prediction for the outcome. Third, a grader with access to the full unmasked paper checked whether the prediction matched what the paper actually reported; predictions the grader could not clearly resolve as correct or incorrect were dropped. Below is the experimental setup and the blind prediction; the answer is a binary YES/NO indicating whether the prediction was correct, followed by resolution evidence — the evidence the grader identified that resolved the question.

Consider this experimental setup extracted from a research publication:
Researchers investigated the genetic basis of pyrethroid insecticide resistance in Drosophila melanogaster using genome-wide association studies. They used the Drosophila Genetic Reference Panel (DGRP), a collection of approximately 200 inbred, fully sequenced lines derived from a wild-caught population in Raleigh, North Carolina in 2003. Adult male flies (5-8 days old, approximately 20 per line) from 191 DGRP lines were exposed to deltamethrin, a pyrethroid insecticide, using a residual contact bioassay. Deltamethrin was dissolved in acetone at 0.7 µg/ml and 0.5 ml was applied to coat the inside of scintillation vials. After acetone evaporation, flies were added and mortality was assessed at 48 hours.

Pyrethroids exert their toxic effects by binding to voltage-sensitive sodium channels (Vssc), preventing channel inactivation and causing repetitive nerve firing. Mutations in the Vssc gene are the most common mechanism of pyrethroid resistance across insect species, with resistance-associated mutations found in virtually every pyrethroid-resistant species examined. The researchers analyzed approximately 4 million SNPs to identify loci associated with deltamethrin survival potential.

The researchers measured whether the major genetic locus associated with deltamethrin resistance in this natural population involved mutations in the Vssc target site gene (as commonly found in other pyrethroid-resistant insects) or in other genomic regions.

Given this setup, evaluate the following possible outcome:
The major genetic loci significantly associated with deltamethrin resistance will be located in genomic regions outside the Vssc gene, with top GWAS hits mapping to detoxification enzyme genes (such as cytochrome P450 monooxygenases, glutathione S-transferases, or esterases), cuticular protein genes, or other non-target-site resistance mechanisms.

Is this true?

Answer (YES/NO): YES